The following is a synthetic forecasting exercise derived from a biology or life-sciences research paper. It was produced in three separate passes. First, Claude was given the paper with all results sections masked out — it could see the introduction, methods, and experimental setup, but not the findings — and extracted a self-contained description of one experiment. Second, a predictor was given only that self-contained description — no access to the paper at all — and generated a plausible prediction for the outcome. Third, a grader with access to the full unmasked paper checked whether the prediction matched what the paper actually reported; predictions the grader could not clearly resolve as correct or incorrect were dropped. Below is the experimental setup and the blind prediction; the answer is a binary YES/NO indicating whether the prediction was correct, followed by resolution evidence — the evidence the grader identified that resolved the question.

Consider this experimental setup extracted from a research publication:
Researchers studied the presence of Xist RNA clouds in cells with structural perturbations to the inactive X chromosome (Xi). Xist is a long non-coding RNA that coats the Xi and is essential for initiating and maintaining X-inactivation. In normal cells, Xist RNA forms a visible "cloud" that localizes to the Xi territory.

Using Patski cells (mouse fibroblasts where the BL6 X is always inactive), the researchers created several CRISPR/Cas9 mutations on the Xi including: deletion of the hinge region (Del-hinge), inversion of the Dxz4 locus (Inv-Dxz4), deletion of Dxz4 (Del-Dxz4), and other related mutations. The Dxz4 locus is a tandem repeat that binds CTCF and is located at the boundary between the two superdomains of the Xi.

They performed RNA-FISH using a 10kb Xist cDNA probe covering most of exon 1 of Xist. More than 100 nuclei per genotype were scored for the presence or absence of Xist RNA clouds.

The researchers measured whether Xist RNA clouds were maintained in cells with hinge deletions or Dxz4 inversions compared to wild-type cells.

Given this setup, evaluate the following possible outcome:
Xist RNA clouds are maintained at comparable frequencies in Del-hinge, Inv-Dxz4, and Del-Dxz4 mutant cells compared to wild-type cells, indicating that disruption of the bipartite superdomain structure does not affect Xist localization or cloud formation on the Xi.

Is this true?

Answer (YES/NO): YES